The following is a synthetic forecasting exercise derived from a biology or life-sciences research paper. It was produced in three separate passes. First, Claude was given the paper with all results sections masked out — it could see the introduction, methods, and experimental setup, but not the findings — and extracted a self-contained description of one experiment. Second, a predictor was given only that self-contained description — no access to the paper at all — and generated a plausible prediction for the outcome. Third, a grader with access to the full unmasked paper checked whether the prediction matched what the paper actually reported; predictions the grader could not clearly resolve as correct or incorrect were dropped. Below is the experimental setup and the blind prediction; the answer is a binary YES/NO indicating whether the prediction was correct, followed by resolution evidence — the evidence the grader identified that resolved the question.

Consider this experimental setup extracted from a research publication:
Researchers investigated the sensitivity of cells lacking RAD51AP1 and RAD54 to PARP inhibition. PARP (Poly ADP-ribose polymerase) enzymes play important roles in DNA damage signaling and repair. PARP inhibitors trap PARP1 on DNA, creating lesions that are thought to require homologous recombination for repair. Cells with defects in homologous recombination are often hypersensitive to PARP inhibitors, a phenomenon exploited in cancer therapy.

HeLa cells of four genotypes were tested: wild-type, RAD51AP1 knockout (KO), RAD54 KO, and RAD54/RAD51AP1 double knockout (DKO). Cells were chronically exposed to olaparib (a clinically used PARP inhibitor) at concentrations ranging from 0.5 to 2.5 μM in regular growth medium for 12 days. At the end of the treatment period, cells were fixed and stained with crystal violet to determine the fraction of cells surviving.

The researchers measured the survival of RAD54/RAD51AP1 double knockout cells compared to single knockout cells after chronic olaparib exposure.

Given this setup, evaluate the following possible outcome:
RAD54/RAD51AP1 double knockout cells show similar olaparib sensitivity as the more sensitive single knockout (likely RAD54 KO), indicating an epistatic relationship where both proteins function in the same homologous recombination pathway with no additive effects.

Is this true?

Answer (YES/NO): NO